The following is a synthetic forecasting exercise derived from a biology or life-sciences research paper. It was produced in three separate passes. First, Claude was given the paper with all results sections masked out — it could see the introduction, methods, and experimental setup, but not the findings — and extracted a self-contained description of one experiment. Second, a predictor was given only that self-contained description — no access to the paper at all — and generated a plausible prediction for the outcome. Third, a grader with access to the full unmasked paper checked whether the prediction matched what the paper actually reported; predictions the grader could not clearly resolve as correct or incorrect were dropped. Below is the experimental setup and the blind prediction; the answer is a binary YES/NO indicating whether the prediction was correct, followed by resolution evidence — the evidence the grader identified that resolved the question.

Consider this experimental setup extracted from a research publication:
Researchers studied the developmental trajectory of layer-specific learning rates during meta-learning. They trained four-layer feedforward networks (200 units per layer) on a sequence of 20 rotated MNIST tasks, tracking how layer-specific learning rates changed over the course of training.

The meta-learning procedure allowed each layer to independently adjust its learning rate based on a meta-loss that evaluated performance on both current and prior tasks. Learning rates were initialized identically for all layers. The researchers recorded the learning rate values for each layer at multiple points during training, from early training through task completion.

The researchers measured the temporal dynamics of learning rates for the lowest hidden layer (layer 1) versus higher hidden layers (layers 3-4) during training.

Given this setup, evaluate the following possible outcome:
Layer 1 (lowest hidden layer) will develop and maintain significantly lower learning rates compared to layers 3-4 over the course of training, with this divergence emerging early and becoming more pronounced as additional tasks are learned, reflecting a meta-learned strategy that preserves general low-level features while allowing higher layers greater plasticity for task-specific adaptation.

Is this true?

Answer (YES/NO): NO